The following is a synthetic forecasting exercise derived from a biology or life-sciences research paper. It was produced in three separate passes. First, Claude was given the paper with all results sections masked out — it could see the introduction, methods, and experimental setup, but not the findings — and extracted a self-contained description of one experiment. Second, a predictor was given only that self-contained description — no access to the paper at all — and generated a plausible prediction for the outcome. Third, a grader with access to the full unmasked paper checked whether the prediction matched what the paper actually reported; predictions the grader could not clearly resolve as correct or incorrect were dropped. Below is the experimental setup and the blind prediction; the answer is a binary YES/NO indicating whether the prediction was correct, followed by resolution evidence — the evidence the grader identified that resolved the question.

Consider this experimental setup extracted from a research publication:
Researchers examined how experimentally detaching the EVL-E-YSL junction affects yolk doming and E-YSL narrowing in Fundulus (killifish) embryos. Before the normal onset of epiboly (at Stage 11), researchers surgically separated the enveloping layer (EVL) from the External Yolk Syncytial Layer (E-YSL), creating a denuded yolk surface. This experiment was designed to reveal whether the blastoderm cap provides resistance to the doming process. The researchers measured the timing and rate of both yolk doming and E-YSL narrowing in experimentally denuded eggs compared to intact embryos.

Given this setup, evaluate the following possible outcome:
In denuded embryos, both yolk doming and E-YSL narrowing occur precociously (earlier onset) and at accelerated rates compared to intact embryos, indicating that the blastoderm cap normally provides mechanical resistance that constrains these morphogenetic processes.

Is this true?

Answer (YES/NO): YES